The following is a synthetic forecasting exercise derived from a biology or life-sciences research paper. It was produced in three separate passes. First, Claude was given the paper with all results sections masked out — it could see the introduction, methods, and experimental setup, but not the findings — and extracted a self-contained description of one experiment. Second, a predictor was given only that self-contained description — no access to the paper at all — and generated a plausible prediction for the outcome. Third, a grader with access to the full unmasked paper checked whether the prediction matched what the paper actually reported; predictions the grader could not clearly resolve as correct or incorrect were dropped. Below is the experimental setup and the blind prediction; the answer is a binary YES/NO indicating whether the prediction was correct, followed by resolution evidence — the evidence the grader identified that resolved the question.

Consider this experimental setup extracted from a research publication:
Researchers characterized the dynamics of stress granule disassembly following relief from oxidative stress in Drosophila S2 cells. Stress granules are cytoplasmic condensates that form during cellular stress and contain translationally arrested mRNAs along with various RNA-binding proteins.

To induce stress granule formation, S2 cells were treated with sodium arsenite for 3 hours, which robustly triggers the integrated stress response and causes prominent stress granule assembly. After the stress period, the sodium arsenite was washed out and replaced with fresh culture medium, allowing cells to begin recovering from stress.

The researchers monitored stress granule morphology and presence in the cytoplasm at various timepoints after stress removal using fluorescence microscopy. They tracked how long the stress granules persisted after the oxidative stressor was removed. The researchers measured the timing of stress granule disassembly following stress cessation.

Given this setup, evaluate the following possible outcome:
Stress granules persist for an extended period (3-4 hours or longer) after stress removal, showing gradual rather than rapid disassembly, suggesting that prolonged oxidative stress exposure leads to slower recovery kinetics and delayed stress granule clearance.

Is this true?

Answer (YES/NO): NO